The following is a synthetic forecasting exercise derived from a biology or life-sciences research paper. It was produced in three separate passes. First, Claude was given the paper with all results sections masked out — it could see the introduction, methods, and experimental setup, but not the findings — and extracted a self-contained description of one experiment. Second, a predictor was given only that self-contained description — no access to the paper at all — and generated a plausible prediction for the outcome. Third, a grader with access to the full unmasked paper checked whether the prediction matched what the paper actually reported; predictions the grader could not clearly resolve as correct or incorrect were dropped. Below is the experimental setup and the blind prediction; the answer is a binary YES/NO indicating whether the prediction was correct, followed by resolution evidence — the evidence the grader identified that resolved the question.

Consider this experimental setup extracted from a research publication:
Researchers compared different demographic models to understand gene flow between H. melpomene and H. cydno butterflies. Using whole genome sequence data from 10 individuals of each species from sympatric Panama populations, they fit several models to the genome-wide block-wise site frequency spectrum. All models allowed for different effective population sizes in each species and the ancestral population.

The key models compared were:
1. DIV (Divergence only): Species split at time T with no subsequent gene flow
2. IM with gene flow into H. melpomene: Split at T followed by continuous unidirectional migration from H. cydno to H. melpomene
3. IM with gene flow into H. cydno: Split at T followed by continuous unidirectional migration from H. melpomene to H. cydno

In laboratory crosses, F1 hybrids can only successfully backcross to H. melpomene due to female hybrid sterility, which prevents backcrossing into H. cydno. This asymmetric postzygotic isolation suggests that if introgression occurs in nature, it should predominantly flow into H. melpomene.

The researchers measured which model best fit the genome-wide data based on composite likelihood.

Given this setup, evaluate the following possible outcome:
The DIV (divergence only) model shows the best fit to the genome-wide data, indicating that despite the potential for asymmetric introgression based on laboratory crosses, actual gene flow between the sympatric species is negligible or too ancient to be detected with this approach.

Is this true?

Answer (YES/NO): NO